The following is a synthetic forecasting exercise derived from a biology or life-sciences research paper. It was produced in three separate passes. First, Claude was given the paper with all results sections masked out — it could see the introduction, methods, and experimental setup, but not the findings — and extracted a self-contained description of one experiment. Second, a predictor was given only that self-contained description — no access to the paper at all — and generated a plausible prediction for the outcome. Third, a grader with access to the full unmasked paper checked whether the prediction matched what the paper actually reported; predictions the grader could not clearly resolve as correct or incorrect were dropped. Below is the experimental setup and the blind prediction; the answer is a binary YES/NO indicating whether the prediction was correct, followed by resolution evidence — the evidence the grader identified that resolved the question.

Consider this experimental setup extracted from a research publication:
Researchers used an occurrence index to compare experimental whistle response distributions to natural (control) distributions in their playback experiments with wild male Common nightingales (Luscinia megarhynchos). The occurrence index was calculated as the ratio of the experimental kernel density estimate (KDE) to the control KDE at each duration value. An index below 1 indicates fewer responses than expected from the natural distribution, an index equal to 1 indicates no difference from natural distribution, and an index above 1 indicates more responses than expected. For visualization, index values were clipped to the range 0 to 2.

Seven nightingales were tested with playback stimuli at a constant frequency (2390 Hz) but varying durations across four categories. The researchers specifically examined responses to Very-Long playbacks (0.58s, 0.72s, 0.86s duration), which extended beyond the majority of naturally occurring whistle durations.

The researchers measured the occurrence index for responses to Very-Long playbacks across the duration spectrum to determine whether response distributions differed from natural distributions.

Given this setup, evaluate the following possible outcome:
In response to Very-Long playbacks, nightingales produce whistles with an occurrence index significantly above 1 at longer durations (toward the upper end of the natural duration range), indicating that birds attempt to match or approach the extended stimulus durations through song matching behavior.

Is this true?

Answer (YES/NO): YES